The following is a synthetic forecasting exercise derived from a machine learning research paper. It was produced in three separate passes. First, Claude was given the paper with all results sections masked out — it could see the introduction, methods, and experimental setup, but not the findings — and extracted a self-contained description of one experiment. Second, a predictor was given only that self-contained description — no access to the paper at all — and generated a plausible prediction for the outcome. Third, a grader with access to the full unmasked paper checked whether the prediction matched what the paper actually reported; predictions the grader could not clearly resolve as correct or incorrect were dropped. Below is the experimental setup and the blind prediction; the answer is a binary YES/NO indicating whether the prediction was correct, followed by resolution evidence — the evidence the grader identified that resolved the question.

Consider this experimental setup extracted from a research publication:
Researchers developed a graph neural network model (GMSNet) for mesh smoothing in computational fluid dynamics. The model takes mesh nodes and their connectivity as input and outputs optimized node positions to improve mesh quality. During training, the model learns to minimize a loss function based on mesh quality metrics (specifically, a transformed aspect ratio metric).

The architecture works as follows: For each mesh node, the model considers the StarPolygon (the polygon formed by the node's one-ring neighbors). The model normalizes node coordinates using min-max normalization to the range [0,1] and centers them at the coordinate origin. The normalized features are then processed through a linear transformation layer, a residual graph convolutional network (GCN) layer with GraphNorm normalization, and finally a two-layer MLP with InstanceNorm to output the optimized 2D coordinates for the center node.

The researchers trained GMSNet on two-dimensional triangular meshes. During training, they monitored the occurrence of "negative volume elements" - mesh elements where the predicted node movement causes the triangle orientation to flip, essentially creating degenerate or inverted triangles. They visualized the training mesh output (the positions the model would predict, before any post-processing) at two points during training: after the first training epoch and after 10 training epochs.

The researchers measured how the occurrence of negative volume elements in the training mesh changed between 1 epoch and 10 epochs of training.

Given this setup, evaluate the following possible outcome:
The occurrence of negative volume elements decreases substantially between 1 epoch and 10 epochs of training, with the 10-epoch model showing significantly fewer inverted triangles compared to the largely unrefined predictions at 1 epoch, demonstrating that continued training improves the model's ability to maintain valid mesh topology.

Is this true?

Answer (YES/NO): YES